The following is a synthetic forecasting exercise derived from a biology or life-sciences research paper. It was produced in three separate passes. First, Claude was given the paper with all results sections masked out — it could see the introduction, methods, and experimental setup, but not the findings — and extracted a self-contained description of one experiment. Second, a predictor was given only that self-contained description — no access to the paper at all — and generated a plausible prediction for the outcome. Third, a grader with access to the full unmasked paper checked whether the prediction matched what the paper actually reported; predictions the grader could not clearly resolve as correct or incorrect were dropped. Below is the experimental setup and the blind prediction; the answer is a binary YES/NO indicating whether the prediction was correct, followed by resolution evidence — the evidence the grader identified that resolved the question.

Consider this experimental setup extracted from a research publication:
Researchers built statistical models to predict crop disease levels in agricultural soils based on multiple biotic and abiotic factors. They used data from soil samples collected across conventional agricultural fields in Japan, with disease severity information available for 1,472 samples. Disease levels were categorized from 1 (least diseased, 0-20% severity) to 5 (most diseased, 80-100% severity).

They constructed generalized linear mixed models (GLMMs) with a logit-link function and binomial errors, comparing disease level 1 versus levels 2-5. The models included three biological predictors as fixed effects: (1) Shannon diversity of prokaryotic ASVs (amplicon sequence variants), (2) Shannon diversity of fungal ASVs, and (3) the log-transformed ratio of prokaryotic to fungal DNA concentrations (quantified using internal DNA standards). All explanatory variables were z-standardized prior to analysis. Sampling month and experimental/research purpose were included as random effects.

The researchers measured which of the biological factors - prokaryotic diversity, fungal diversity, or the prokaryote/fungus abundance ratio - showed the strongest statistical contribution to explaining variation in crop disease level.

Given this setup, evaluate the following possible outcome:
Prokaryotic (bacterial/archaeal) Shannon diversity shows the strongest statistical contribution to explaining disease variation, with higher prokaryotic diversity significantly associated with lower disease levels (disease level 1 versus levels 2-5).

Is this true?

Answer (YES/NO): NO